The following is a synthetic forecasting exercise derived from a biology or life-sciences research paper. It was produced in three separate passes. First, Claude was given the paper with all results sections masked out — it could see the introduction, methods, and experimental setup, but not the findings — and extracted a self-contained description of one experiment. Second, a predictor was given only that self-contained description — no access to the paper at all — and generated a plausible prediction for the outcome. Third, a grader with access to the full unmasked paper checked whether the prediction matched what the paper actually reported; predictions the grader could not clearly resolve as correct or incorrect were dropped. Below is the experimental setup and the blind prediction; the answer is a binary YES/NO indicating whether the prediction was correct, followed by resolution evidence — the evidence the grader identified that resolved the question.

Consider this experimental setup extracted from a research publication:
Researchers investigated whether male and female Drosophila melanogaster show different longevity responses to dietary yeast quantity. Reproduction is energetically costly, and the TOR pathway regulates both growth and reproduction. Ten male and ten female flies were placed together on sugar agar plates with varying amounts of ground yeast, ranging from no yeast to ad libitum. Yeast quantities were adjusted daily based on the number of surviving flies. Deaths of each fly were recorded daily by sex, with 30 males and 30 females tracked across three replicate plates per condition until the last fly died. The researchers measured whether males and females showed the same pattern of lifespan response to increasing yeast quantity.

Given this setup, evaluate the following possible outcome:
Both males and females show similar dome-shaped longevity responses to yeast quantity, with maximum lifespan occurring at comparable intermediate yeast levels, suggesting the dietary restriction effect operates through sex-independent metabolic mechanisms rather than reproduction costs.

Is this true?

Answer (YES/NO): NO